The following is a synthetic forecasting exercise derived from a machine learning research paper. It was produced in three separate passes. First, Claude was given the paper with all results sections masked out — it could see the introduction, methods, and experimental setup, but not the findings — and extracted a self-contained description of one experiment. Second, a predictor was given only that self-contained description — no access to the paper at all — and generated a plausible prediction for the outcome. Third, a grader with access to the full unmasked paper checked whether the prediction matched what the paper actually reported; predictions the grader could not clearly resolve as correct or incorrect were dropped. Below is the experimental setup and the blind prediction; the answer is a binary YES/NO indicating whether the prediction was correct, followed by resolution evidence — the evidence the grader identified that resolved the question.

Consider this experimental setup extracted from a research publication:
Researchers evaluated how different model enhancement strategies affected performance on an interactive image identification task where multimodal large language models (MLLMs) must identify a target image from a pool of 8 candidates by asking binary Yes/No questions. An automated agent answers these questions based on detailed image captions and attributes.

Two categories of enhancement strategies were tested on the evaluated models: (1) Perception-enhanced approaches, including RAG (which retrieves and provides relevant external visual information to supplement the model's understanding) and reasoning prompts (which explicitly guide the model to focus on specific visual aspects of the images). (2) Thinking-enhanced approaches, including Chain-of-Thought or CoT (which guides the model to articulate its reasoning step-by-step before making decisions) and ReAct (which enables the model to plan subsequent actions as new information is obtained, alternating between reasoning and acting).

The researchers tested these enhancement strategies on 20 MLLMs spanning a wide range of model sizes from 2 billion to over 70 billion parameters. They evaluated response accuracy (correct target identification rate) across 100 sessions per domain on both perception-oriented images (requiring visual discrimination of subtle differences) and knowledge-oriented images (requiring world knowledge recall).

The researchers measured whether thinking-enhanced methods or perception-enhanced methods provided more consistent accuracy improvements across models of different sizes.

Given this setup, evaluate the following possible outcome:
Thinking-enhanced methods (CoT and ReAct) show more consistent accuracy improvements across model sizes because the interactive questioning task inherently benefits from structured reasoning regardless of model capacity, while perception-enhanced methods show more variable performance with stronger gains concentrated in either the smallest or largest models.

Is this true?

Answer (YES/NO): NO